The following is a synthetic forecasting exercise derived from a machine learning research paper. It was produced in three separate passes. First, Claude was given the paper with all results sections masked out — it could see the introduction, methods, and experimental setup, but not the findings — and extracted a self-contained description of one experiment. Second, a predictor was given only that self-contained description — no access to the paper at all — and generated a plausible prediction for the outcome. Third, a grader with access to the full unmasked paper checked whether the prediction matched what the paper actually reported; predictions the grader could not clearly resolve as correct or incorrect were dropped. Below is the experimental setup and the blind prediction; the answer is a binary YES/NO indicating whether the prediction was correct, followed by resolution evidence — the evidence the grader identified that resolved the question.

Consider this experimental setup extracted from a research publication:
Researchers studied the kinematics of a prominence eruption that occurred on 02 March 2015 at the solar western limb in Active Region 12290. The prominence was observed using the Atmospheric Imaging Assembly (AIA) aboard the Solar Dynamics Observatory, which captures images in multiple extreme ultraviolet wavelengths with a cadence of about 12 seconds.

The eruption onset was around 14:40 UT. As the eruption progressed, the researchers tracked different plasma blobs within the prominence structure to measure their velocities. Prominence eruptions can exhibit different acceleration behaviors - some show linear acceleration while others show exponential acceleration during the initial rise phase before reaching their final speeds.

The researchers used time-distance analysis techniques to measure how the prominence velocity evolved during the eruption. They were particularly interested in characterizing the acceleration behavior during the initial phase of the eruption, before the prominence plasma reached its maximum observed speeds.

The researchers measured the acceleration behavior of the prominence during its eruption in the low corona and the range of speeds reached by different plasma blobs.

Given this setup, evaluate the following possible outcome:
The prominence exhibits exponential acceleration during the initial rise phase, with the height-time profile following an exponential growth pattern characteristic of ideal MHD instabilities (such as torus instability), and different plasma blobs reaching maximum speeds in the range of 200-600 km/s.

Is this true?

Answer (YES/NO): NO